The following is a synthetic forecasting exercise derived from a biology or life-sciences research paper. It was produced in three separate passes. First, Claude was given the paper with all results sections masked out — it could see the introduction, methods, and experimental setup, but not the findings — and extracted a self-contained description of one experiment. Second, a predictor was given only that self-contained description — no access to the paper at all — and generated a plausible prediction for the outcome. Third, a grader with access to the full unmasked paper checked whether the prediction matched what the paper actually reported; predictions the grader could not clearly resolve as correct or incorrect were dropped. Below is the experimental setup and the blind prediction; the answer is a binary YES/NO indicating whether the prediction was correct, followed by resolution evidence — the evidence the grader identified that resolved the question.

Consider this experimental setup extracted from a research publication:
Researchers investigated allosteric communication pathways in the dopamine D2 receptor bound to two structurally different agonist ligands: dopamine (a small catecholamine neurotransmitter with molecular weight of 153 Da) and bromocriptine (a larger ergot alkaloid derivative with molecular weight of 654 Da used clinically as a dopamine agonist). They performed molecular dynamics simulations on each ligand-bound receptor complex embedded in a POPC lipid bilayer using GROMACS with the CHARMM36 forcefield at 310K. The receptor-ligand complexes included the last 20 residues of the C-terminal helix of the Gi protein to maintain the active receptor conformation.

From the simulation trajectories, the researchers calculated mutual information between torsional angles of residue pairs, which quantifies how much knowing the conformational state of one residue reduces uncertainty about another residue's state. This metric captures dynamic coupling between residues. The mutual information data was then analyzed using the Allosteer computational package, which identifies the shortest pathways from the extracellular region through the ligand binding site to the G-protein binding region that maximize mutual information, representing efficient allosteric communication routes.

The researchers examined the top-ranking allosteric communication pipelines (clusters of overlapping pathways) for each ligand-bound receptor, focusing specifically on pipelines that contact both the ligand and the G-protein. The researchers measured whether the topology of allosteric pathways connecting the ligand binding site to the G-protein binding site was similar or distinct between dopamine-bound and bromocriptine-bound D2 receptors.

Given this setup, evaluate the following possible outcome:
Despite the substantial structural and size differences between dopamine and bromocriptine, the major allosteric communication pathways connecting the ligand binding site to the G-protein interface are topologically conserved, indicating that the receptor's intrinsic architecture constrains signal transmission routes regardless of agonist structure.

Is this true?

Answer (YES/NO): NO